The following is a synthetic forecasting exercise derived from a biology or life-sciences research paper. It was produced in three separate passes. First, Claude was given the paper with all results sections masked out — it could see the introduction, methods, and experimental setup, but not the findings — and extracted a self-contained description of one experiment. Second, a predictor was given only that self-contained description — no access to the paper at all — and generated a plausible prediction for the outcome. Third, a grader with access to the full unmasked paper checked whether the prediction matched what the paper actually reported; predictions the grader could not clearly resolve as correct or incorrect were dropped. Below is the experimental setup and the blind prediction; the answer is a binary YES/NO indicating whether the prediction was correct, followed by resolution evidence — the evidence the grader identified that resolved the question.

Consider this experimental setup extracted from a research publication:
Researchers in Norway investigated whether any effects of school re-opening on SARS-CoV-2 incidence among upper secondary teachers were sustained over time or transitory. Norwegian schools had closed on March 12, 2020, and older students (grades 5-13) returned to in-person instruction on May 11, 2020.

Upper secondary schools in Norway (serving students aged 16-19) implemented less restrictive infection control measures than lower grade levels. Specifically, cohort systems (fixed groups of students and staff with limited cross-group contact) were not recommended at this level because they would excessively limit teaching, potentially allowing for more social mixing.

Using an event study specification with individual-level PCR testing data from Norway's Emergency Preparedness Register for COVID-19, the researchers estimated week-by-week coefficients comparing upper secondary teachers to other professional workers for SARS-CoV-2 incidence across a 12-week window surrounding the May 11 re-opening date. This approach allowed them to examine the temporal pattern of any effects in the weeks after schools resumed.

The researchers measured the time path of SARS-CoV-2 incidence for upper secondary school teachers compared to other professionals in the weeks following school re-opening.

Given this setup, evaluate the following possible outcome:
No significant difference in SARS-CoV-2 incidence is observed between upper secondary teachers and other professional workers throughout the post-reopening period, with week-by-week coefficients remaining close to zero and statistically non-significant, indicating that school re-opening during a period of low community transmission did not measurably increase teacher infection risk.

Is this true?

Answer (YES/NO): NO